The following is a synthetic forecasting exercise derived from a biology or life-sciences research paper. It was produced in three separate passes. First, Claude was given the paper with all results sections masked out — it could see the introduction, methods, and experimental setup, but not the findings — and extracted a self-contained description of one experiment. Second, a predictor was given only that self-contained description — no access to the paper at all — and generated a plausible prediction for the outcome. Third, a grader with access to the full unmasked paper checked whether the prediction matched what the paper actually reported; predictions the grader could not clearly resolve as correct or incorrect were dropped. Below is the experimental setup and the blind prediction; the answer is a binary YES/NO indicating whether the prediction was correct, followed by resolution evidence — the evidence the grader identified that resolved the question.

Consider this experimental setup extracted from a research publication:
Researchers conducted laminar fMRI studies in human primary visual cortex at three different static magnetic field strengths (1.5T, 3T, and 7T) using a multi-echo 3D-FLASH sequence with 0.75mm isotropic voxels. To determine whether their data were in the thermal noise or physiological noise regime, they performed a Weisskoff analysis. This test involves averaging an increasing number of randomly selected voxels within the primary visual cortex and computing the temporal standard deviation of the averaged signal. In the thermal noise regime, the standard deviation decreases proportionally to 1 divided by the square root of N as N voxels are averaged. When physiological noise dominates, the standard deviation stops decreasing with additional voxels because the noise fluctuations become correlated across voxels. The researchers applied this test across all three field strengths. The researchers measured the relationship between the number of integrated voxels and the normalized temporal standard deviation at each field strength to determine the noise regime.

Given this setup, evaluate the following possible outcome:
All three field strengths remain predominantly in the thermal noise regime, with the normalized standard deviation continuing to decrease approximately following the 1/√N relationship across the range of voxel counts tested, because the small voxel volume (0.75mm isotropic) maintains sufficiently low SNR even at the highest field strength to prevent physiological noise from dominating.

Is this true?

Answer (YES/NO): NO